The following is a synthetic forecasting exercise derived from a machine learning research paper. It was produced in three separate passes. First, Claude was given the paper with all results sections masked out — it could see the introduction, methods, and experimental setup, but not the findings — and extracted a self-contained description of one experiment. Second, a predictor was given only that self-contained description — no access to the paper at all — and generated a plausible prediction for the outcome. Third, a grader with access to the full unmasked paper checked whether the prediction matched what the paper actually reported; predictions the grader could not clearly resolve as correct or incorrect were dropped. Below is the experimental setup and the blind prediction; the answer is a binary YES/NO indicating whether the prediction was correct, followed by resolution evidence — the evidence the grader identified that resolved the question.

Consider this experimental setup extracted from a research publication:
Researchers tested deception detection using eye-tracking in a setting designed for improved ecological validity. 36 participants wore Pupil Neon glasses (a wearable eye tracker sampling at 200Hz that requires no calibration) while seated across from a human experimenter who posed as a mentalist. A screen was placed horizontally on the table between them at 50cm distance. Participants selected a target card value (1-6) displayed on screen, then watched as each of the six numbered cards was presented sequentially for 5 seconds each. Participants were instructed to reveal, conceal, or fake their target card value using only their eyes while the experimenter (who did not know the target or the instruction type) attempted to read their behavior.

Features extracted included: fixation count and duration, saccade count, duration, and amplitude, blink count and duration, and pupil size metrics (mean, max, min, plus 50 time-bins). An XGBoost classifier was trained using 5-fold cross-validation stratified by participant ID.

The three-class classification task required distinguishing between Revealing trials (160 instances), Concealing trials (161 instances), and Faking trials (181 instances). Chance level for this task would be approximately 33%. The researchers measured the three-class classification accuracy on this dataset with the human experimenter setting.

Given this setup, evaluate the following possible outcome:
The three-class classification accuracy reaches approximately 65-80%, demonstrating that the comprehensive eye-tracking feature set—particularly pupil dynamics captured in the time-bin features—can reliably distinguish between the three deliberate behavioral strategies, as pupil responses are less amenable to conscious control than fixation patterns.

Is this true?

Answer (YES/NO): NO